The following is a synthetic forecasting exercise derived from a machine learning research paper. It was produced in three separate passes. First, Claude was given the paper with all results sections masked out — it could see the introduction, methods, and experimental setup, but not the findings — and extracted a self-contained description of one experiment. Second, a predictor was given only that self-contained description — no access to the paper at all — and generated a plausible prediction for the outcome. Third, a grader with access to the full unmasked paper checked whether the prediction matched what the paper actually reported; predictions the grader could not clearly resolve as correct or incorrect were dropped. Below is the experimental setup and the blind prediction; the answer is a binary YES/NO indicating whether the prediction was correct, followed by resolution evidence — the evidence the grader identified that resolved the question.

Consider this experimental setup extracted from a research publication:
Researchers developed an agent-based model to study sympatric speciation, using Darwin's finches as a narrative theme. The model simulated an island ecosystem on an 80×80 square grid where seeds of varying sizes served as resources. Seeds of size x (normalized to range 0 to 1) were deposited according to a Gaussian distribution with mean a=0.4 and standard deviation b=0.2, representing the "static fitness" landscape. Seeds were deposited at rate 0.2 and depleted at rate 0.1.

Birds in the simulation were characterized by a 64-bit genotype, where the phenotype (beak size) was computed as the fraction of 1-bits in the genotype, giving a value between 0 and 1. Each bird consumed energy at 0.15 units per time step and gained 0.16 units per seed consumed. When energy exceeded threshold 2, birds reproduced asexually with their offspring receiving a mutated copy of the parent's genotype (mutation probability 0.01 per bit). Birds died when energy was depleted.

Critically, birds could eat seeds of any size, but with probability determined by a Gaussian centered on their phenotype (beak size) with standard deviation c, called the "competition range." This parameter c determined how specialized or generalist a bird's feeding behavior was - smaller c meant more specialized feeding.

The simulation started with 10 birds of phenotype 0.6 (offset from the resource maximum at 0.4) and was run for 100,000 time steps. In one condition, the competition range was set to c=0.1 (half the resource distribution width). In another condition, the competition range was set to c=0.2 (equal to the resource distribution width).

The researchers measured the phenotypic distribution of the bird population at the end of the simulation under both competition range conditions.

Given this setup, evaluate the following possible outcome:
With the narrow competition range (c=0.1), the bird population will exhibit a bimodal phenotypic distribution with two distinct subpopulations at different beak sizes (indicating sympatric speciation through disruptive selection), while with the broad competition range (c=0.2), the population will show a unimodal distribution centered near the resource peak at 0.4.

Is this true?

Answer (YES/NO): NO